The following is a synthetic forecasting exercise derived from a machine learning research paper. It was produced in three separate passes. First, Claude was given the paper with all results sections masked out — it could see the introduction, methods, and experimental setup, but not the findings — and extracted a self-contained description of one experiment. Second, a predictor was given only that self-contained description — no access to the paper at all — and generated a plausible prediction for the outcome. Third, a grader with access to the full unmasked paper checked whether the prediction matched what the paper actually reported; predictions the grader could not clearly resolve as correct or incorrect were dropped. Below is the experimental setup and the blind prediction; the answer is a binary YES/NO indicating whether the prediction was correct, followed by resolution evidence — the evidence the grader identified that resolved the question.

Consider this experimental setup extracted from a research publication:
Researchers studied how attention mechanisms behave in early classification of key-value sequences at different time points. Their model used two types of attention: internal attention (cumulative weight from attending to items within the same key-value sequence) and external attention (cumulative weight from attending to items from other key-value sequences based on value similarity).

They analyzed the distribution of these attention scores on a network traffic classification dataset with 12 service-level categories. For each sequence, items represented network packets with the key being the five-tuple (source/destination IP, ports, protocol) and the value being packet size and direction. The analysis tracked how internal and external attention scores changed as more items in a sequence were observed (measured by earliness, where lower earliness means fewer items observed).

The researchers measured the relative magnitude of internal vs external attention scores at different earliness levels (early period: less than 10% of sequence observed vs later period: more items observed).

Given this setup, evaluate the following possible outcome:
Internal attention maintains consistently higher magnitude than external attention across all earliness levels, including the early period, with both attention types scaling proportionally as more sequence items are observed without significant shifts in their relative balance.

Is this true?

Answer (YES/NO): NO